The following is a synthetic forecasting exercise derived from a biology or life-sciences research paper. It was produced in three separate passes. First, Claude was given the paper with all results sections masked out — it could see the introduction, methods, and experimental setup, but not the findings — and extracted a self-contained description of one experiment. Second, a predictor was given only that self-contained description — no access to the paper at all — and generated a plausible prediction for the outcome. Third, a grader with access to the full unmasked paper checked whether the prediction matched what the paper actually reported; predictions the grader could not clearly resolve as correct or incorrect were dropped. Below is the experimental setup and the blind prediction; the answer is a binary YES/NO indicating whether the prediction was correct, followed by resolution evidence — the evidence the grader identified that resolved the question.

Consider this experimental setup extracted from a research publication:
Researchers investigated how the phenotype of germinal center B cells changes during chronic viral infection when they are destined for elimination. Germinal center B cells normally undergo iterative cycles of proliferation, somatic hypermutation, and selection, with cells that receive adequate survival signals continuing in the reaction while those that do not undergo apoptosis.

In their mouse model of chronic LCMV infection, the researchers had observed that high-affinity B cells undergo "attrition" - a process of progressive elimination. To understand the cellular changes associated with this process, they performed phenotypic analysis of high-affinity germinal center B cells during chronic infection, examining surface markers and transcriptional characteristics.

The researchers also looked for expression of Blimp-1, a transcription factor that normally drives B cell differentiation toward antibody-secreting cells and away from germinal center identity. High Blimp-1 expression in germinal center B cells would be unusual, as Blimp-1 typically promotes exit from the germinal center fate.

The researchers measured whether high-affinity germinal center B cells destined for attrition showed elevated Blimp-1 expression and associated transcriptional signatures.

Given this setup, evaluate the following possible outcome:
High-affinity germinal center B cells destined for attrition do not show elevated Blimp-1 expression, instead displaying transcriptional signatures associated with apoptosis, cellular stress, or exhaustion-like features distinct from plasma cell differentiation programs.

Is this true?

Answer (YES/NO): NO